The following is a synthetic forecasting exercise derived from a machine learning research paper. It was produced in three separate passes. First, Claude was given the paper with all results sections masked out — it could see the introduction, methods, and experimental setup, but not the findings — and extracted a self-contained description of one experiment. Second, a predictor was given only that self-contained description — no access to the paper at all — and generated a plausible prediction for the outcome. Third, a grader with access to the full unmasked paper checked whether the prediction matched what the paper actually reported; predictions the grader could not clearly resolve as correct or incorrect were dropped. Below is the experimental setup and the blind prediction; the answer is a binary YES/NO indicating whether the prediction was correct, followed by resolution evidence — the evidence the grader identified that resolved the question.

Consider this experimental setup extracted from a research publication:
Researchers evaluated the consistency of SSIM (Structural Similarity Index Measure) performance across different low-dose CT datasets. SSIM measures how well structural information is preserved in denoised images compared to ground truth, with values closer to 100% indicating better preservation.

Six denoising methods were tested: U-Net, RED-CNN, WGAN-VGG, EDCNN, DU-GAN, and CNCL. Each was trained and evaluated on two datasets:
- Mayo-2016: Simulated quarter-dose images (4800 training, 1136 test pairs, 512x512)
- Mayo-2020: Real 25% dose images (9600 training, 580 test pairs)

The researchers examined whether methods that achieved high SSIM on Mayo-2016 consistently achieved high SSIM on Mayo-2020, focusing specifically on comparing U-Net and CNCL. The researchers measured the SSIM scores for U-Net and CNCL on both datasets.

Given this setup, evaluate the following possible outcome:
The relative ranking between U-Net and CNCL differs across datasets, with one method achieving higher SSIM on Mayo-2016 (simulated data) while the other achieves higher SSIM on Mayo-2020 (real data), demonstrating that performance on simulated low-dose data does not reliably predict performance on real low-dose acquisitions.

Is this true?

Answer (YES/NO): NO